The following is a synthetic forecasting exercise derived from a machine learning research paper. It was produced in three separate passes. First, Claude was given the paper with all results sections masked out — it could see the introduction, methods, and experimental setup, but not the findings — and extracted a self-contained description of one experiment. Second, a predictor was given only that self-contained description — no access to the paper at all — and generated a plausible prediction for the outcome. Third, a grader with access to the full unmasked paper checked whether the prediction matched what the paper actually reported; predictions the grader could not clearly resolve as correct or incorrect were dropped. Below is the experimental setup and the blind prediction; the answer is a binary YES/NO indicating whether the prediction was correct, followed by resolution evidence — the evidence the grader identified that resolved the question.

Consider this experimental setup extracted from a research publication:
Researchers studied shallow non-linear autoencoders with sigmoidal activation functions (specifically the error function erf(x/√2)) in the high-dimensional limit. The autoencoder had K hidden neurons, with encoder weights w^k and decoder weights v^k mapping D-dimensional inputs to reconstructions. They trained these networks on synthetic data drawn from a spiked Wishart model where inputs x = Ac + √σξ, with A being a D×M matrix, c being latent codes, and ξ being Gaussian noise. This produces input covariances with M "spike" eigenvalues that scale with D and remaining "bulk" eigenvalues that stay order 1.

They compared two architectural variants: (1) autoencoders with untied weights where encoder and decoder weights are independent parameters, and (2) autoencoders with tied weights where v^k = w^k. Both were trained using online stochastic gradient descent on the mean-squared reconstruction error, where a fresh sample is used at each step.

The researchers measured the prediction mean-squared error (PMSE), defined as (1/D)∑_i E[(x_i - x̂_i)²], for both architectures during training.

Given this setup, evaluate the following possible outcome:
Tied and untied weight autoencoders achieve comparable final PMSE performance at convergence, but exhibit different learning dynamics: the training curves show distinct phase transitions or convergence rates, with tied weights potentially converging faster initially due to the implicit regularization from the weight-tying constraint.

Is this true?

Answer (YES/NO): NO